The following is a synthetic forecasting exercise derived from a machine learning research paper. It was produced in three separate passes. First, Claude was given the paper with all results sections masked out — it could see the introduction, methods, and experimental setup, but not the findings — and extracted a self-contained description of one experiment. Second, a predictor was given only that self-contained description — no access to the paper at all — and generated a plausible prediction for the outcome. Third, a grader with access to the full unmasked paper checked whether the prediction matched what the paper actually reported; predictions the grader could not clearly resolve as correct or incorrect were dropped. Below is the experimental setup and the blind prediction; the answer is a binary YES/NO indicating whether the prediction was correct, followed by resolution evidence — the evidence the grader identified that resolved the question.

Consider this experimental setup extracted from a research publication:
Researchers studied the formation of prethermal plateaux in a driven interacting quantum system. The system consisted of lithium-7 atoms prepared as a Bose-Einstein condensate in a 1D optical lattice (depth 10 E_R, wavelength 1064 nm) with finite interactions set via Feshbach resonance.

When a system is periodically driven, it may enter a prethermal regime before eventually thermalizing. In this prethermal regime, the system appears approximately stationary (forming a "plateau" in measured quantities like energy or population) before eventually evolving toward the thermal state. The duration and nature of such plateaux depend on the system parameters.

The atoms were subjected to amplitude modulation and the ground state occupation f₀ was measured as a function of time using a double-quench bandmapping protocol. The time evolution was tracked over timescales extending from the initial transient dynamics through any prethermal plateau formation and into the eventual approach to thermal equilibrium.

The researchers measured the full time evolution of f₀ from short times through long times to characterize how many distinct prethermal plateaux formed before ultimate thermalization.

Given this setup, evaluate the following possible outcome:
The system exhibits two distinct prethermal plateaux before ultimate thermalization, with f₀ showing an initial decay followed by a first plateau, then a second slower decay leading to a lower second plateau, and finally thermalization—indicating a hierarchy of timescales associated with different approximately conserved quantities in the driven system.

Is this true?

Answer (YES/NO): YES